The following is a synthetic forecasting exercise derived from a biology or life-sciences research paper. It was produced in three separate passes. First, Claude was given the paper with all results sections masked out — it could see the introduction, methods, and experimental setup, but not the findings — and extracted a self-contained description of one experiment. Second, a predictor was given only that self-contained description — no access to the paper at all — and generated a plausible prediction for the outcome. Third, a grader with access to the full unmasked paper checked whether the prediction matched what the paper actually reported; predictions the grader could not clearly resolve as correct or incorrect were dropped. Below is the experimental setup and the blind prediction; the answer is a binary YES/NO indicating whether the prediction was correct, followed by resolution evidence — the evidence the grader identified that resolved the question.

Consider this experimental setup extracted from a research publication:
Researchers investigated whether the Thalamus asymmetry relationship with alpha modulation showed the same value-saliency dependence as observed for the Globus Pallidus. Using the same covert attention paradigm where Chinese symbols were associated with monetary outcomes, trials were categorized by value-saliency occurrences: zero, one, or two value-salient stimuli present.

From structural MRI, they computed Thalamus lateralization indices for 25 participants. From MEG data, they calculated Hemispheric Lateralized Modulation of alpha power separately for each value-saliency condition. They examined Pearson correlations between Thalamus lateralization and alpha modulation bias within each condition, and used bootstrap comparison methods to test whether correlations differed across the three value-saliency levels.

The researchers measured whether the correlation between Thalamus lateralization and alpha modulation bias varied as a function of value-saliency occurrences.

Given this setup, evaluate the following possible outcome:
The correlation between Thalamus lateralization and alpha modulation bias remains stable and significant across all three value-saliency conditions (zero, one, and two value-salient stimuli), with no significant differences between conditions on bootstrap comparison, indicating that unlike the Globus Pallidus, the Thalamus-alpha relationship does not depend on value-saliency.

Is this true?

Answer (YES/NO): NO